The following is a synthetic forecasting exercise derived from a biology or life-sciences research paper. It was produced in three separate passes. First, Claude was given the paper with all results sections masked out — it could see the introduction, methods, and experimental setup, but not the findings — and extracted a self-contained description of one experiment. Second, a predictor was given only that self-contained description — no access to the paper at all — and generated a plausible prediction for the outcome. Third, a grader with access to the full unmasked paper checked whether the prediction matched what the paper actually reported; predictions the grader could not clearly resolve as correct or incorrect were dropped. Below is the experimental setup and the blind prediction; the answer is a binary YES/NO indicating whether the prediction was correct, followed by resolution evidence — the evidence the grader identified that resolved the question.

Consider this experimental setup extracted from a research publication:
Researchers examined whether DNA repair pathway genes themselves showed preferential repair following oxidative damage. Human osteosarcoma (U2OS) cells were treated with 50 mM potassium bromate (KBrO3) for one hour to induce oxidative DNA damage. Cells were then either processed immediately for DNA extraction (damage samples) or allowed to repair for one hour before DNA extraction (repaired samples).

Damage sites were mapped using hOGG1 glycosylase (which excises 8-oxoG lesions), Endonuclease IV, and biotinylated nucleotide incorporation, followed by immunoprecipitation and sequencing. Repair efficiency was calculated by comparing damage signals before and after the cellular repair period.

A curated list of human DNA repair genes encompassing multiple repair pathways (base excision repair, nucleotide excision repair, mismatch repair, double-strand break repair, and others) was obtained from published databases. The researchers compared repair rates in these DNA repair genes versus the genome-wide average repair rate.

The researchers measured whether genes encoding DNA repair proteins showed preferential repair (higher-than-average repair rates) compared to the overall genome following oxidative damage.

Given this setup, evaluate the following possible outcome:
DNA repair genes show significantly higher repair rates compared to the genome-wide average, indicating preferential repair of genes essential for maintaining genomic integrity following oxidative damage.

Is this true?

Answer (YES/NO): YES